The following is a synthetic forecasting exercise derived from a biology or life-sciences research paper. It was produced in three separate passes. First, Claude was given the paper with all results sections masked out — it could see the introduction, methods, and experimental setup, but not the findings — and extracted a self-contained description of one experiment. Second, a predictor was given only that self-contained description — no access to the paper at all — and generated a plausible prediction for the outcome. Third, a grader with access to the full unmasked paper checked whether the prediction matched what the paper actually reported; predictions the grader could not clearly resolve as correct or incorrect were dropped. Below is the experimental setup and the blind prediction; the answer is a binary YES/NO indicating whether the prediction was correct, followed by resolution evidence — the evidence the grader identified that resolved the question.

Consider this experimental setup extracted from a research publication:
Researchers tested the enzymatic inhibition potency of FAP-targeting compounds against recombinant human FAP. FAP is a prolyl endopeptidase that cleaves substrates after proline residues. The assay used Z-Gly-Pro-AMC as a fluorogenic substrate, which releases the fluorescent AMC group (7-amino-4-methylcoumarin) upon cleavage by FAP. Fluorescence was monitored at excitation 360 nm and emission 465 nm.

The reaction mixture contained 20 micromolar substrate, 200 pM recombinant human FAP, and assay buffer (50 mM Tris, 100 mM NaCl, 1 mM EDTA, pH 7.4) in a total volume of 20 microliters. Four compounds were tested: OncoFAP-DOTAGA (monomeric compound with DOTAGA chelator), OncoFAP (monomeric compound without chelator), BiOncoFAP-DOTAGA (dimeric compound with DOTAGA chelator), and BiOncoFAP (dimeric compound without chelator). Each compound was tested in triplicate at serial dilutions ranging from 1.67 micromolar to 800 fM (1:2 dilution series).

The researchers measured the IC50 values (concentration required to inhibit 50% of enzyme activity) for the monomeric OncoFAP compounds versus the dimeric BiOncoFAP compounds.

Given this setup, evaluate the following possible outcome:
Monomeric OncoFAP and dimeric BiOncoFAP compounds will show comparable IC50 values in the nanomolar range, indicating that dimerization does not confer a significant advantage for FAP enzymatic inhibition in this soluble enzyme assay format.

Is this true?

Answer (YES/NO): NO